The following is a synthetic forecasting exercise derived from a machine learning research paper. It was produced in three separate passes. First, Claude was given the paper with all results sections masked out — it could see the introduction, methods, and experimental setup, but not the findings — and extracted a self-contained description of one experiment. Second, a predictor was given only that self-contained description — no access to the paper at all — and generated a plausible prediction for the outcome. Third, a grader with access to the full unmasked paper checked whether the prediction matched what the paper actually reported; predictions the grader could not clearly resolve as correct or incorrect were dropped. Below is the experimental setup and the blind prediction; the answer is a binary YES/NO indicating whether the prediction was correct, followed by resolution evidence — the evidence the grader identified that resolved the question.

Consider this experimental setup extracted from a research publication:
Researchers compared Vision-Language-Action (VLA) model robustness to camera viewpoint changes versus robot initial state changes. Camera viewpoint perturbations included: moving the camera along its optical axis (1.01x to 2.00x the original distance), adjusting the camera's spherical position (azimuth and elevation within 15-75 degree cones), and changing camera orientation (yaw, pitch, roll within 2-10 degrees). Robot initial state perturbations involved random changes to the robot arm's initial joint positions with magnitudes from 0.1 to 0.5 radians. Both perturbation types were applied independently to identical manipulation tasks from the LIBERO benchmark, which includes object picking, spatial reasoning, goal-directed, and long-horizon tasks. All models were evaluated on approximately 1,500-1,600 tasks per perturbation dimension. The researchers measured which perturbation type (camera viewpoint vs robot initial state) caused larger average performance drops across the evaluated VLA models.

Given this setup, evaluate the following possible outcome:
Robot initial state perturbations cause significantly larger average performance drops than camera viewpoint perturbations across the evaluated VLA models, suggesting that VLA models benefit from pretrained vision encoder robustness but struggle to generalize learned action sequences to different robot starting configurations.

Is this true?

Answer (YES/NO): NO